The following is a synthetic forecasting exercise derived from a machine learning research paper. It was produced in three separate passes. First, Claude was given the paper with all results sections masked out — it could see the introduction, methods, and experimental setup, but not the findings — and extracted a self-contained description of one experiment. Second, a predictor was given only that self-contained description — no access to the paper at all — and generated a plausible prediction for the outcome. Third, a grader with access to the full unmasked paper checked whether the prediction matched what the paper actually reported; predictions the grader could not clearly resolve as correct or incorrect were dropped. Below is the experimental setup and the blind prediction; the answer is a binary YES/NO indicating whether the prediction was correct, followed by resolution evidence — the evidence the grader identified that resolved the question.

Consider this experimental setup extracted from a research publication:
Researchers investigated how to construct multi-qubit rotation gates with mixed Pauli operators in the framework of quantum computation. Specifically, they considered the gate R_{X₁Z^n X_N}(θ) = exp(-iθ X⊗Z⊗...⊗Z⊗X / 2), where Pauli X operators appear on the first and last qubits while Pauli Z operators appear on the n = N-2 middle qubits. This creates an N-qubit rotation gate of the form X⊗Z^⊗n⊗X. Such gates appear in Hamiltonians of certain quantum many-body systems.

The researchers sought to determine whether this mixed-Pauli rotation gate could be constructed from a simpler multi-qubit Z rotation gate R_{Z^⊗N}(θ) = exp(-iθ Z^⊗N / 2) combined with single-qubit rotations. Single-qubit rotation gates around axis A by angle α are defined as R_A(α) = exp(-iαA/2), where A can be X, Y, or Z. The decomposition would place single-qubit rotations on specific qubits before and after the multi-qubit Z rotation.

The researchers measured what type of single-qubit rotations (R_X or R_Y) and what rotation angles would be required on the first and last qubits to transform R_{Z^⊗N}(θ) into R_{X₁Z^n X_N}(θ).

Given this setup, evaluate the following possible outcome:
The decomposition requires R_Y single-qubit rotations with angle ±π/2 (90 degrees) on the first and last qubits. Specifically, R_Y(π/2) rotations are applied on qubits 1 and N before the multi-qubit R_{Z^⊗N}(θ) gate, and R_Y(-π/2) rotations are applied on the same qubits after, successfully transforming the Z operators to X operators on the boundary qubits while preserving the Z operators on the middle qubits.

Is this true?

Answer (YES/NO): NO